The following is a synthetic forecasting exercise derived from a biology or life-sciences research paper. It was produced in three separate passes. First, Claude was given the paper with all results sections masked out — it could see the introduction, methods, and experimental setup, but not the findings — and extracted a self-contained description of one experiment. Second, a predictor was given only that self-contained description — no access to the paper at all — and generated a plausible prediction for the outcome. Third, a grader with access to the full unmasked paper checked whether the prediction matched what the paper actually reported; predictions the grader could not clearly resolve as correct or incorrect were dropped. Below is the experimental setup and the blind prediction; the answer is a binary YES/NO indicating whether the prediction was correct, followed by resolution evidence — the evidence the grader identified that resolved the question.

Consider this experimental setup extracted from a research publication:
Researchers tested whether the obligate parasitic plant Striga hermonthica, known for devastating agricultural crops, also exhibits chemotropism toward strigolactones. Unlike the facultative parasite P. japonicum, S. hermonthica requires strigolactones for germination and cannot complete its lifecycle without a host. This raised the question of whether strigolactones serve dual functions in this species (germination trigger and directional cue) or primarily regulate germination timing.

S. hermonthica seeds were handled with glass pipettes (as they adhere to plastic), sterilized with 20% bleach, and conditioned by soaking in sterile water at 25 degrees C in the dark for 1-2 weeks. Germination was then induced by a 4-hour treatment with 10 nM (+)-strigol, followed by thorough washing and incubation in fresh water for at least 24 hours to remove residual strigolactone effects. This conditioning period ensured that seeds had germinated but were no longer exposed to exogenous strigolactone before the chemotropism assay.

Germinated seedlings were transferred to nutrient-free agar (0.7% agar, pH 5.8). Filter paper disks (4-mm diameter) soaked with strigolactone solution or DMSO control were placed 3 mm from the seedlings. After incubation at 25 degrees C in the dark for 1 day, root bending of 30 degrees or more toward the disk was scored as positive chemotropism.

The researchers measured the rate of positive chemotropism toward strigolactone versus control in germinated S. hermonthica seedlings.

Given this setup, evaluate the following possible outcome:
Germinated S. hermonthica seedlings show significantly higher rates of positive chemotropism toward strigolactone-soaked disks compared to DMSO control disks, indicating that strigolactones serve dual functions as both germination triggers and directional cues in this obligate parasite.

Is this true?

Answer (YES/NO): YES